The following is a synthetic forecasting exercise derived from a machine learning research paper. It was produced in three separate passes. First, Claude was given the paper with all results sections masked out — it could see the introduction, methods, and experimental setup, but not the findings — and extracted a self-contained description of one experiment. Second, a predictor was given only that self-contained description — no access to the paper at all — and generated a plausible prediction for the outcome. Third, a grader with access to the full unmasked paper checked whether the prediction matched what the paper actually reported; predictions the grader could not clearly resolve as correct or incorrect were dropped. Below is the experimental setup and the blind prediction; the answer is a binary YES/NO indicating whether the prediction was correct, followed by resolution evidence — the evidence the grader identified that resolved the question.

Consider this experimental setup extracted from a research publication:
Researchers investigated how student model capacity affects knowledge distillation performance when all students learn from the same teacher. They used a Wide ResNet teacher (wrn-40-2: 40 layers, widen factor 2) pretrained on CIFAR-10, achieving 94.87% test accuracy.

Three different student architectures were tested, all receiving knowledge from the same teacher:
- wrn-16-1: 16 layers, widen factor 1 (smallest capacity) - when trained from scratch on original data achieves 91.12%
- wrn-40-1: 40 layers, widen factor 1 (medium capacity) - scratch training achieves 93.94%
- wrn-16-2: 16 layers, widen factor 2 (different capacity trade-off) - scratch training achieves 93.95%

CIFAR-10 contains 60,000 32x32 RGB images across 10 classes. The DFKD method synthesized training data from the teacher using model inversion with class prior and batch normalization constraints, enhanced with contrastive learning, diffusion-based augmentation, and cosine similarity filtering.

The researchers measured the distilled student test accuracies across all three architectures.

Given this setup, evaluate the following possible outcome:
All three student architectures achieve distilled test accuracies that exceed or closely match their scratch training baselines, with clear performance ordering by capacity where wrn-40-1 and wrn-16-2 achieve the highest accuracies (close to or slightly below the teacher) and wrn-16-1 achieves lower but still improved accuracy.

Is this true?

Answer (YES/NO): NO